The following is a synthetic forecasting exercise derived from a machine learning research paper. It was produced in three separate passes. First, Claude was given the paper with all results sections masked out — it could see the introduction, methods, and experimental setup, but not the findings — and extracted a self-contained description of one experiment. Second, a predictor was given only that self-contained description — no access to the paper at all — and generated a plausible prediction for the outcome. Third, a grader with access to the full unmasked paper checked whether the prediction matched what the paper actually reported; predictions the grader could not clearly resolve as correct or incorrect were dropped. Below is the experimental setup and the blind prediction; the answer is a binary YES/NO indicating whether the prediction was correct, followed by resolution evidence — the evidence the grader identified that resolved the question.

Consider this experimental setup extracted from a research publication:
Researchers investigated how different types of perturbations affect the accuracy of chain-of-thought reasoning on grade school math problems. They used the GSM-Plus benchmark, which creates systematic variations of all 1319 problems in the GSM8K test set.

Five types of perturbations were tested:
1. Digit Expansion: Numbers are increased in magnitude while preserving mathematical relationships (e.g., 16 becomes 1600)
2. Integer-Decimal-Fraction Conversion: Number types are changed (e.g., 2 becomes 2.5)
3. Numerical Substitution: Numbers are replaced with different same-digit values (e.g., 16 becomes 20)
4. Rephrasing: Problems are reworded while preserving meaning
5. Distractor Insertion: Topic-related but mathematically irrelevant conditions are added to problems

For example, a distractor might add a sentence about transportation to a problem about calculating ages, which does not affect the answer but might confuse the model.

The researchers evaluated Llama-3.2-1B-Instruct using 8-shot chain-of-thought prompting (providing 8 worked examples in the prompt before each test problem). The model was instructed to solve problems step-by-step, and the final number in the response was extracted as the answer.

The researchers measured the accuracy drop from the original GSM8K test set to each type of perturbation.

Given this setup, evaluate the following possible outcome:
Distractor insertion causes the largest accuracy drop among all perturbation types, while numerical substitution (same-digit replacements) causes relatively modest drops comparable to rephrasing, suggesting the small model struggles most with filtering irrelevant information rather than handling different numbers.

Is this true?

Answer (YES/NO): NO